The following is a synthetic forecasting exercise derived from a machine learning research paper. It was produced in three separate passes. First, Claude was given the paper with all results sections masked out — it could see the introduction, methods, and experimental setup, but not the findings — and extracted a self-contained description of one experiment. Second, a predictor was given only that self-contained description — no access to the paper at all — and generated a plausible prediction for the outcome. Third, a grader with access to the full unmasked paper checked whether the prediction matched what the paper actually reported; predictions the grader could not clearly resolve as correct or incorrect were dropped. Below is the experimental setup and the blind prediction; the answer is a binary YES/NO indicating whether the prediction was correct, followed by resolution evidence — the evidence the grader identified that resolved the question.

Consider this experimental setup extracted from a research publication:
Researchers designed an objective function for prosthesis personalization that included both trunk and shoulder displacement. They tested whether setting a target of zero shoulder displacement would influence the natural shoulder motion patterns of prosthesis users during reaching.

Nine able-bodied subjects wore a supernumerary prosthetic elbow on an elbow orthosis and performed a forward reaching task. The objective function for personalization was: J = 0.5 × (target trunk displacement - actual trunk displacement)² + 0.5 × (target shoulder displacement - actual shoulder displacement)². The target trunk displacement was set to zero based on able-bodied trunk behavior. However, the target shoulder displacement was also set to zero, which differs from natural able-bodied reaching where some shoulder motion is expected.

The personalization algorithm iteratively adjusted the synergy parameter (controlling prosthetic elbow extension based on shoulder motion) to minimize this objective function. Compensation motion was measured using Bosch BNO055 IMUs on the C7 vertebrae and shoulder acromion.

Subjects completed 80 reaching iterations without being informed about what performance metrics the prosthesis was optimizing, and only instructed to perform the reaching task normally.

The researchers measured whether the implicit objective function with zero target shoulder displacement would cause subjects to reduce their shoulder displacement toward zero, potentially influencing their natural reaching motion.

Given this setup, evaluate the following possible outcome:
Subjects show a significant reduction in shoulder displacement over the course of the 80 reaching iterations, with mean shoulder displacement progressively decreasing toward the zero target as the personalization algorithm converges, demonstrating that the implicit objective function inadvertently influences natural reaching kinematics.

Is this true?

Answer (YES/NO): NO